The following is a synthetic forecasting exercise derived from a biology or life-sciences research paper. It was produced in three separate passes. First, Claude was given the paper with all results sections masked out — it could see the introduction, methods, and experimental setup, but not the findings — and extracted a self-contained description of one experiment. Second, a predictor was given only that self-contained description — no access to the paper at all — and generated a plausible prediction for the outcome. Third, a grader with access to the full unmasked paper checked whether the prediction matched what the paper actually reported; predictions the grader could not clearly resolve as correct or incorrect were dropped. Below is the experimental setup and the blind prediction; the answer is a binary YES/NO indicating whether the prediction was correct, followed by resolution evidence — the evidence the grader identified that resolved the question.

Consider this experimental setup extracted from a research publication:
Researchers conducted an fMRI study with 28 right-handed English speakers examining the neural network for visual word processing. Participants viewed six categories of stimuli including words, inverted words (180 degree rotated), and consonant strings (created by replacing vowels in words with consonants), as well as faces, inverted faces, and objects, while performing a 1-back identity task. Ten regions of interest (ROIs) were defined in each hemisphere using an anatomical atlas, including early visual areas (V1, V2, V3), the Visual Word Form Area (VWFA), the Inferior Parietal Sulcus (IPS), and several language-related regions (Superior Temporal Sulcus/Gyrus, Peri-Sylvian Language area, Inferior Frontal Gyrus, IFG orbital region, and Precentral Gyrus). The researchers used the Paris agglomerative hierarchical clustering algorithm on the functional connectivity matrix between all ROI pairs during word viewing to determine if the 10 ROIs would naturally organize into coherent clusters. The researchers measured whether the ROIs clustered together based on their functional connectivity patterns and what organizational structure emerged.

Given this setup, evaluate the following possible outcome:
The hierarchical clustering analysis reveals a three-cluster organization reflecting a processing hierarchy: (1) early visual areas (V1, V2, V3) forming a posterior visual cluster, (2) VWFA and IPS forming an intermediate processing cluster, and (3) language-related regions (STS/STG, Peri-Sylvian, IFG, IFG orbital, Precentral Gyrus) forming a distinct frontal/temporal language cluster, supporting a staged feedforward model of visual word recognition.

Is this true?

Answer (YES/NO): YES